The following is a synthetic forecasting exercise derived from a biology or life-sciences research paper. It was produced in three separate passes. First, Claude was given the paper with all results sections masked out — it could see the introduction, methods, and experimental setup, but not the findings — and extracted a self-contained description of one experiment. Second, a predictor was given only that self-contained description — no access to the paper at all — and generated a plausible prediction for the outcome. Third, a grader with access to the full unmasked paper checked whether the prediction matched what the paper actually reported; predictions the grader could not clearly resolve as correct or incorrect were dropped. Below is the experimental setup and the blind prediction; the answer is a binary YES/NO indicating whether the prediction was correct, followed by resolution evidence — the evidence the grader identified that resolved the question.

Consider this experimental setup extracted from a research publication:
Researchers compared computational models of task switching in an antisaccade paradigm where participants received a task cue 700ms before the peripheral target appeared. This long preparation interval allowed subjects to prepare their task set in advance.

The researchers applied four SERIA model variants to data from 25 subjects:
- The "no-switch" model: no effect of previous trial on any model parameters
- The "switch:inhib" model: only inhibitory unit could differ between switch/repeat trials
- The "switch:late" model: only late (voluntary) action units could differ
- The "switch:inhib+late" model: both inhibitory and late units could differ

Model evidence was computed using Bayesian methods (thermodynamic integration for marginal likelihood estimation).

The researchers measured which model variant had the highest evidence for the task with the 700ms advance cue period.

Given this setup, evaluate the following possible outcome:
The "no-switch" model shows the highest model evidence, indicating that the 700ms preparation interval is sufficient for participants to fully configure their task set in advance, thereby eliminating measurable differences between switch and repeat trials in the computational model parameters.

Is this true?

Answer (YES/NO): YES